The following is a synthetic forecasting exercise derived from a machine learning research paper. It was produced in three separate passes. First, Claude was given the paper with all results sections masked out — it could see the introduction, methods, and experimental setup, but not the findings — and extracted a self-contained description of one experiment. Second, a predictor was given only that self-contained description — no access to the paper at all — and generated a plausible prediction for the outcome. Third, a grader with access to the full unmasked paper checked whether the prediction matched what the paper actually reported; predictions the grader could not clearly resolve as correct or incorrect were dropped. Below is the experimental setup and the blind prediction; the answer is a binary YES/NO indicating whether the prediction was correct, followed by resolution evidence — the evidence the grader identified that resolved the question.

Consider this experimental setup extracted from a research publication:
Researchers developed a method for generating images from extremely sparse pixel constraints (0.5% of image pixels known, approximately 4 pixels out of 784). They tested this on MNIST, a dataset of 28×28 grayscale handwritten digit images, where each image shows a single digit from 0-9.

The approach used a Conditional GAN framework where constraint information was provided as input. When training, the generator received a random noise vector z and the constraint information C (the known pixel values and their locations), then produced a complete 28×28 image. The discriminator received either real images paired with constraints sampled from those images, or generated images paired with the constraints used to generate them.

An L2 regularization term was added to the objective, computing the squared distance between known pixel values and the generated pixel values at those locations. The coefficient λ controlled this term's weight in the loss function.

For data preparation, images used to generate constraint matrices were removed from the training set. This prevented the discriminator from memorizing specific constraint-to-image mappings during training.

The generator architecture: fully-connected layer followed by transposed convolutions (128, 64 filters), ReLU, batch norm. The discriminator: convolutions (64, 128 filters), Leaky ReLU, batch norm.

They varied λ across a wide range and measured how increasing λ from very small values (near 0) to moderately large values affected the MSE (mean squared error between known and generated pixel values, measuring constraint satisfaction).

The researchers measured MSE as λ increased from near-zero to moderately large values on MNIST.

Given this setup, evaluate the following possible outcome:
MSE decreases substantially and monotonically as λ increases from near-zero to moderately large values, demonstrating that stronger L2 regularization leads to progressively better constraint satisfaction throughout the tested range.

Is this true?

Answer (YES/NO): NO